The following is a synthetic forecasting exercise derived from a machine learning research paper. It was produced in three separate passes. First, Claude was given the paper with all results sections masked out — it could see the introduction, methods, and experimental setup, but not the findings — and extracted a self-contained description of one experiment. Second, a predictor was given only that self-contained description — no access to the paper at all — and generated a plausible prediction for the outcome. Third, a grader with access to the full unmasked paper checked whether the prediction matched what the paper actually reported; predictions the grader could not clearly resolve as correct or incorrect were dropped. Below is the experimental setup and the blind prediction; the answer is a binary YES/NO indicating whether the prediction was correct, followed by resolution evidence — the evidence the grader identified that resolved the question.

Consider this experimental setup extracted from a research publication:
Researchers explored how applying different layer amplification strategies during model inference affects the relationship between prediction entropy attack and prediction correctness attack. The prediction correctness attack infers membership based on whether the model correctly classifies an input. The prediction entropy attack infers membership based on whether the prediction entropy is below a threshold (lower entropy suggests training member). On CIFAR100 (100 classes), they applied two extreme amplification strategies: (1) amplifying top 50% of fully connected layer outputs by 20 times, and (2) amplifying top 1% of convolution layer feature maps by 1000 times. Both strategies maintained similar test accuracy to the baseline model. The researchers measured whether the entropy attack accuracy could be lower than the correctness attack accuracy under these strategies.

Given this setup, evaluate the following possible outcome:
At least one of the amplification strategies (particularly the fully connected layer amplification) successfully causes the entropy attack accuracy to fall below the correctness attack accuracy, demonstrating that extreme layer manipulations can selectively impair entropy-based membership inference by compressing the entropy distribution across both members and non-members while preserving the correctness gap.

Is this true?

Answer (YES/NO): YES